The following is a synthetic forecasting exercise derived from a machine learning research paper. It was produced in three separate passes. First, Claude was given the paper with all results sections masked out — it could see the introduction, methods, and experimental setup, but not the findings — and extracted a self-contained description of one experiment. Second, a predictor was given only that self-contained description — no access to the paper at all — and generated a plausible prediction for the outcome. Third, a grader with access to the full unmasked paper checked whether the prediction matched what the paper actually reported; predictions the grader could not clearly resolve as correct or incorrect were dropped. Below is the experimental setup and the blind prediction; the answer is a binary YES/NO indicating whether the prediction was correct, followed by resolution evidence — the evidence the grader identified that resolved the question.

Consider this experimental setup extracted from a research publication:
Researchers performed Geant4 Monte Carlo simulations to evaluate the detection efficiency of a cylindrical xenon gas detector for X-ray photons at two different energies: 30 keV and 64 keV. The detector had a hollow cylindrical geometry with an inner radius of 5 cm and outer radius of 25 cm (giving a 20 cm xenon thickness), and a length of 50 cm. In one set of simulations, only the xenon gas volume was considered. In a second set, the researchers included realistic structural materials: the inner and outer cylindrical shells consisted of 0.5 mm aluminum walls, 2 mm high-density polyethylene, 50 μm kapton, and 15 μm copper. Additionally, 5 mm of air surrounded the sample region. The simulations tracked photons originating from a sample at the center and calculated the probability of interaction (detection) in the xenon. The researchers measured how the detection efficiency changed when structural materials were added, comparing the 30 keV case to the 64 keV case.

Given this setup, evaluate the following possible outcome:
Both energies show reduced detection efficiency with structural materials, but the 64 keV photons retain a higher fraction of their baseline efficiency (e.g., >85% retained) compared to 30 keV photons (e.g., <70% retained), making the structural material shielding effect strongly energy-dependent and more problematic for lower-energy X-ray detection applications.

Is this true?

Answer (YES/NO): YES